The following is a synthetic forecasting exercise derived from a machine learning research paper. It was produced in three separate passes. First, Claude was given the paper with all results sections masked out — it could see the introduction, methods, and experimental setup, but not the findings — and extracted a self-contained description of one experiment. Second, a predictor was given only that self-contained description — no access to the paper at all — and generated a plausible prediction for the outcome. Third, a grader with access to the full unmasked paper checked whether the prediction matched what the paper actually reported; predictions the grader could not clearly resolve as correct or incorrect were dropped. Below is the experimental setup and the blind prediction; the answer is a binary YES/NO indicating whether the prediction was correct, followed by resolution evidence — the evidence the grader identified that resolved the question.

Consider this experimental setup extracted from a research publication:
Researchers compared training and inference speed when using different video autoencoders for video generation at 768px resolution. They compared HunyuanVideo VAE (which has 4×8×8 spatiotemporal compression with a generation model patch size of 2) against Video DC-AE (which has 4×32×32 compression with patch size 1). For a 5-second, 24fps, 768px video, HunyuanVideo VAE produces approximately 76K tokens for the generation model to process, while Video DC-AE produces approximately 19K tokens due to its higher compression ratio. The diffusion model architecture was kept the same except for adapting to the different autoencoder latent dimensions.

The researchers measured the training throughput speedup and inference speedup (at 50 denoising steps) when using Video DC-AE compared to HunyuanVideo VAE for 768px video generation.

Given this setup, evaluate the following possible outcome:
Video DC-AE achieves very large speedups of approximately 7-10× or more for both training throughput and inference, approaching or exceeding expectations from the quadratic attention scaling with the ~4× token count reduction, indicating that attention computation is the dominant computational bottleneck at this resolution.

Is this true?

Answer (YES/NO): NO